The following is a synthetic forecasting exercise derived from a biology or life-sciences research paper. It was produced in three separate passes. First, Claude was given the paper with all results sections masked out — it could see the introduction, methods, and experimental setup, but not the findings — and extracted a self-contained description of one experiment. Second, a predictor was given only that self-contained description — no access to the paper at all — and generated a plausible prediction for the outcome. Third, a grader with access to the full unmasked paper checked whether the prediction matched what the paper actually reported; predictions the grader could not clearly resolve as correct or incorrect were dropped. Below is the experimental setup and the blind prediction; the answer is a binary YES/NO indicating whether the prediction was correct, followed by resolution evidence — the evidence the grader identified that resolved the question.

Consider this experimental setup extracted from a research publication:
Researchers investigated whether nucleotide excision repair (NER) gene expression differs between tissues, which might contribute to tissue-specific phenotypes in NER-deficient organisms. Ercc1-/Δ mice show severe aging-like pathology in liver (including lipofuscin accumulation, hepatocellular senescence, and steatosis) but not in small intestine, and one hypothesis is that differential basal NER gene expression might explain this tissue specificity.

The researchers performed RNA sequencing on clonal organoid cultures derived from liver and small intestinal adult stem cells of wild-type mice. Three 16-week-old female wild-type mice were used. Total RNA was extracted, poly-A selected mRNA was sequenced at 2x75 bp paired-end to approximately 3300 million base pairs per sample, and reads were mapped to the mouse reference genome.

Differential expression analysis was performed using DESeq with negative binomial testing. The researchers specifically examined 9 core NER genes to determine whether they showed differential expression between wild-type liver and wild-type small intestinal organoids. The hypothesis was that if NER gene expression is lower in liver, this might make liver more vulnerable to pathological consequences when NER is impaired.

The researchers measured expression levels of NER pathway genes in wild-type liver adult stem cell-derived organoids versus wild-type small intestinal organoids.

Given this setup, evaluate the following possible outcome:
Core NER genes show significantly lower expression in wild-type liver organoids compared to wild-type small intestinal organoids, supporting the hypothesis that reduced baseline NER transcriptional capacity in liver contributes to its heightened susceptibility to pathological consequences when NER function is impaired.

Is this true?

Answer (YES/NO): NO